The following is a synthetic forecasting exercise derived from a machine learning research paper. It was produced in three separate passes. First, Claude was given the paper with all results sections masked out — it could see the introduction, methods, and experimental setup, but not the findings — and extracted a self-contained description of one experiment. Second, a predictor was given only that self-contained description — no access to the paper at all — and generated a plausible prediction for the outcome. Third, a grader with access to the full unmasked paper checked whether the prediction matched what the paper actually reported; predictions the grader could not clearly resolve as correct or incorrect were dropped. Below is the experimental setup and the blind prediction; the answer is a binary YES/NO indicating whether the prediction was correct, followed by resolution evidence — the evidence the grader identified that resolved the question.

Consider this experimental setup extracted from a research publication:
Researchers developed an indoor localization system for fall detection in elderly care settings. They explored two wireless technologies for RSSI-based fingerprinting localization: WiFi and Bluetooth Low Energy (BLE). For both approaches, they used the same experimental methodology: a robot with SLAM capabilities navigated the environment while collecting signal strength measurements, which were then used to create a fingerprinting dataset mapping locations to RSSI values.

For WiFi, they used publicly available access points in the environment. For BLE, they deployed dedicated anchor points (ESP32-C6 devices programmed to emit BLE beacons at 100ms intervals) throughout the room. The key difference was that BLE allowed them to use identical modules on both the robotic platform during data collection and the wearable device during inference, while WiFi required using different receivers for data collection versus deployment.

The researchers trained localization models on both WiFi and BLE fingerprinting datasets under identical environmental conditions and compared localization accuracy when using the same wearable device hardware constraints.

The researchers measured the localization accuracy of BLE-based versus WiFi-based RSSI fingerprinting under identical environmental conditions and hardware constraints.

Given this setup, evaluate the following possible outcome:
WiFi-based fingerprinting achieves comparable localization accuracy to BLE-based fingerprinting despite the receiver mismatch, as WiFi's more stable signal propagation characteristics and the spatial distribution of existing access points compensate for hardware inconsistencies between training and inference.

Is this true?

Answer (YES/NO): NO